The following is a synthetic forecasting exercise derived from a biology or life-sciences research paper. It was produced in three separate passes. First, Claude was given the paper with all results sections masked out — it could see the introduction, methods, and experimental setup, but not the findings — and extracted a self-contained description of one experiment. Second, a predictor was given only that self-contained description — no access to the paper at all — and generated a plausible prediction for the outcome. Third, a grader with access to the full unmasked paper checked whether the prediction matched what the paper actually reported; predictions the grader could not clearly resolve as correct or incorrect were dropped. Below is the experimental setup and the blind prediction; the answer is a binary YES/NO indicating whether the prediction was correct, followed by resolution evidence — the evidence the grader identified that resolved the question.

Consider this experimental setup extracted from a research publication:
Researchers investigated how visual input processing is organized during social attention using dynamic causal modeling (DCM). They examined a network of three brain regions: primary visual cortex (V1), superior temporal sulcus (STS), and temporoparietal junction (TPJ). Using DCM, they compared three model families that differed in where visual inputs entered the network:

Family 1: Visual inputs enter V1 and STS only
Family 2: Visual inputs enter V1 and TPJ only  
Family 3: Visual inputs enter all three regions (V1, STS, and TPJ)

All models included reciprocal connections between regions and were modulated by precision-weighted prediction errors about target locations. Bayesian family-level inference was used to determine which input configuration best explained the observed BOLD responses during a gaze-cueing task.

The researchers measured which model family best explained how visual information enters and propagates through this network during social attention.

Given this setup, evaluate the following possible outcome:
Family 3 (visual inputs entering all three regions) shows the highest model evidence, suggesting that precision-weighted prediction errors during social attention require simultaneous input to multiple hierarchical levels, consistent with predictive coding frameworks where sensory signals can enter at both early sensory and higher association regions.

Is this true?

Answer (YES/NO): NO